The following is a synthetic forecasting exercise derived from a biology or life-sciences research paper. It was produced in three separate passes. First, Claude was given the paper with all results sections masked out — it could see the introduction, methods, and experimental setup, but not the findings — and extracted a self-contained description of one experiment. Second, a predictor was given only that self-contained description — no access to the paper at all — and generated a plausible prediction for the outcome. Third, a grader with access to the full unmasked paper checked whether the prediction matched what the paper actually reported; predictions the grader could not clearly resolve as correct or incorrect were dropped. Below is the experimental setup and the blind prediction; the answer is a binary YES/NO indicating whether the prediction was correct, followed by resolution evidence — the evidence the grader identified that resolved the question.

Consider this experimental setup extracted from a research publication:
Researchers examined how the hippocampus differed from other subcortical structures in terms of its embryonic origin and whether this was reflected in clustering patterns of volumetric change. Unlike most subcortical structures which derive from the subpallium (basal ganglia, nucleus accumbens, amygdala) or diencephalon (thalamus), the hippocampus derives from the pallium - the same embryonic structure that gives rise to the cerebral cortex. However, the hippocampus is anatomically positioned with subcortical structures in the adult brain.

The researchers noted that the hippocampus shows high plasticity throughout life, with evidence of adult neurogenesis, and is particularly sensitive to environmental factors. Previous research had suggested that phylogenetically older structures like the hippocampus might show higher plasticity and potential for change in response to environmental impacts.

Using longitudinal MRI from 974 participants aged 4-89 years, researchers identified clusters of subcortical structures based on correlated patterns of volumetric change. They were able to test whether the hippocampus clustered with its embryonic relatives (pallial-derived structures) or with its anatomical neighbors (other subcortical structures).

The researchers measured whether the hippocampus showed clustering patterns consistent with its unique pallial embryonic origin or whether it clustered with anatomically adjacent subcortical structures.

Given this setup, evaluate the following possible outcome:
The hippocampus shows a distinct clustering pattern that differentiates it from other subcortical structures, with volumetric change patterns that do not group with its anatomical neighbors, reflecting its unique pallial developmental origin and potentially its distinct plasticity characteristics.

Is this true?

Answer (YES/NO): NO